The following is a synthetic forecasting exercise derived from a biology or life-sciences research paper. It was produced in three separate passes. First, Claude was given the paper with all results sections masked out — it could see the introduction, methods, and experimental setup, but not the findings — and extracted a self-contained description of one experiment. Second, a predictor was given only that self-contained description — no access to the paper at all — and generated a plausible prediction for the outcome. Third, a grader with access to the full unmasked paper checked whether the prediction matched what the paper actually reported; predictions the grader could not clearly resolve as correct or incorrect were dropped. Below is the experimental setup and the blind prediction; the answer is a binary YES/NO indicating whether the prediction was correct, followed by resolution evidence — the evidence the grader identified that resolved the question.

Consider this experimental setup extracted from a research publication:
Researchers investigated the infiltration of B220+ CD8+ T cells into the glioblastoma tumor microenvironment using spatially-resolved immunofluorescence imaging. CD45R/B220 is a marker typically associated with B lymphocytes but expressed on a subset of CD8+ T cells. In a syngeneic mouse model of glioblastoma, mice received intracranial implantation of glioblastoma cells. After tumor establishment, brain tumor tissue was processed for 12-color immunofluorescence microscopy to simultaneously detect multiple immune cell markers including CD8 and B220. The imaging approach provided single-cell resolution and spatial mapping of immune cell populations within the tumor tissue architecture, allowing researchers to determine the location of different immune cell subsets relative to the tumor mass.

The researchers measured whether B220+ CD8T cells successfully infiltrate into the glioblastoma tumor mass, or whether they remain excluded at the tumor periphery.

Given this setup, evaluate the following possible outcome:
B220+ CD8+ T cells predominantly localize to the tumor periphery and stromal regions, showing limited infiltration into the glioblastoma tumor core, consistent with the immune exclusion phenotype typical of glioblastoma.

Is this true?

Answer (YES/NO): NO